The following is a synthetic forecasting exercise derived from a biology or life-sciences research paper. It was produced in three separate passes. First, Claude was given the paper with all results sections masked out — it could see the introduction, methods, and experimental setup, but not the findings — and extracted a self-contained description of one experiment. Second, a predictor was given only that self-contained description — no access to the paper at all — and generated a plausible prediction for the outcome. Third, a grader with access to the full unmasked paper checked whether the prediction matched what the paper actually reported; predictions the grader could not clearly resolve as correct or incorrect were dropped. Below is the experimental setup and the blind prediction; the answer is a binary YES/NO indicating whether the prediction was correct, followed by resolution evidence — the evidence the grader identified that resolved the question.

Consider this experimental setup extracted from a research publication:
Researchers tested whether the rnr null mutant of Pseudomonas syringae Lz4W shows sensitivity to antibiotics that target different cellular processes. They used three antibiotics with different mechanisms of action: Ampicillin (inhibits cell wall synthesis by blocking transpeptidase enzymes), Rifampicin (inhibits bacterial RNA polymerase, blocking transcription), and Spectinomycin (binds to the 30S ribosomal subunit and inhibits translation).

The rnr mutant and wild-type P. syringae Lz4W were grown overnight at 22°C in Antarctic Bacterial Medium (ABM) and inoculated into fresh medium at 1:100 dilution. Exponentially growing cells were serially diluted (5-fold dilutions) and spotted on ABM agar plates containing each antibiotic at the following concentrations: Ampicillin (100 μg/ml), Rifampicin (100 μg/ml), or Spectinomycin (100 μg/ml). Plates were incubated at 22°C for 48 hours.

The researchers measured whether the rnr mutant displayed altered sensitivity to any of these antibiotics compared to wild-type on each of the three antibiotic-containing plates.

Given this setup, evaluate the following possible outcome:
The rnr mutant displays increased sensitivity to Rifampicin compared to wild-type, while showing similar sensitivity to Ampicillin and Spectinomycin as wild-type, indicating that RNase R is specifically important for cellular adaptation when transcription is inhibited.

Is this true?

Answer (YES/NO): NO